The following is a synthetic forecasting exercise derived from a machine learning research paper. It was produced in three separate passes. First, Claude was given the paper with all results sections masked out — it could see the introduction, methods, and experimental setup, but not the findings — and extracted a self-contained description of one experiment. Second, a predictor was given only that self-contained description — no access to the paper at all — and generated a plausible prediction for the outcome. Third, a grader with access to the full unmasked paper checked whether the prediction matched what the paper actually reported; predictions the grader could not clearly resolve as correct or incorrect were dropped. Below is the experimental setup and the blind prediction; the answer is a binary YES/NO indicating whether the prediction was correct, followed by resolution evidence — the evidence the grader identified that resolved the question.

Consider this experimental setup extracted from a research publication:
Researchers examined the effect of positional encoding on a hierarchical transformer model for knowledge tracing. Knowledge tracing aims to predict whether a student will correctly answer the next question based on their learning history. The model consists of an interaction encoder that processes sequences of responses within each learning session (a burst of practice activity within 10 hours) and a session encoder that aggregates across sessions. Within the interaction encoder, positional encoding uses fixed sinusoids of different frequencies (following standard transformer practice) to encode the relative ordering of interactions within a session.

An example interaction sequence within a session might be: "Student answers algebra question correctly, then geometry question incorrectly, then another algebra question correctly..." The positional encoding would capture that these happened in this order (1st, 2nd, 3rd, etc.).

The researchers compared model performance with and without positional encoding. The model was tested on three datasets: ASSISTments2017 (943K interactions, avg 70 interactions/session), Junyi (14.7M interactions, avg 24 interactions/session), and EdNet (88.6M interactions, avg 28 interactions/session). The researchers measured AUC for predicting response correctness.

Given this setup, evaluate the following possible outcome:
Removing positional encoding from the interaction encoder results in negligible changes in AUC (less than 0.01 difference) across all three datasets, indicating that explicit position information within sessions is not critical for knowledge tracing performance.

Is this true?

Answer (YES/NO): YES